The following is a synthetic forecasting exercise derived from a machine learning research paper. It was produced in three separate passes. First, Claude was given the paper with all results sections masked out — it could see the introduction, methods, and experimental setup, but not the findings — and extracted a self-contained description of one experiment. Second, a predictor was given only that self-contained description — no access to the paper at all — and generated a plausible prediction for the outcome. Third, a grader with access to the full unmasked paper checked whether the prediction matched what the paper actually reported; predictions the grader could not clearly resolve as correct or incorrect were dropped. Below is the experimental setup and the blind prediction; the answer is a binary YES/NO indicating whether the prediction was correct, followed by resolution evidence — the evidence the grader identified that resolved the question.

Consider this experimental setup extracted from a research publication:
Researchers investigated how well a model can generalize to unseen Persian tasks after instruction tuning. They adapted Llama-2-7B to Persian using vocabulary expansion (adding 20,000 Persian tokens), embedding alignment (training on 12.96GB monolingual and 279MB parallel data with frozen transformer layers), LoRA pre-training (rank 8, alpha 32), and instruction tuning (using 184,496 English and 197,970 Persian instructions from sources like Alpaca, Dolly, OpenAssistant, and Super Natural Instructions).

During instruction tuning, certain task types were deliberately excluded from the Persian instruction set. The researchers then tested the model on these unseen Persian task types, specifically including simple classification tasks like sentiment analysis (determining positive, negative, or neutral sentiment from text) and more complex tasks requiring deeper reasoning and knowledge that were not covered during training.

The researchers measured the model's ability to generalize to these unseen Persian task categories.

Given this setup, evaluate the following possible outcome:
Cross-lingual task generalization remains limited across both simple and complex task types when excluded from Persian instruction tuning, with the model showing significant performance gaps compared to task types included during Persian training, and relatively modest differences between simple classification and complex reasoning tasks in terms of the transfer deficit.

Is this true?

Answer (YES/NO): NO